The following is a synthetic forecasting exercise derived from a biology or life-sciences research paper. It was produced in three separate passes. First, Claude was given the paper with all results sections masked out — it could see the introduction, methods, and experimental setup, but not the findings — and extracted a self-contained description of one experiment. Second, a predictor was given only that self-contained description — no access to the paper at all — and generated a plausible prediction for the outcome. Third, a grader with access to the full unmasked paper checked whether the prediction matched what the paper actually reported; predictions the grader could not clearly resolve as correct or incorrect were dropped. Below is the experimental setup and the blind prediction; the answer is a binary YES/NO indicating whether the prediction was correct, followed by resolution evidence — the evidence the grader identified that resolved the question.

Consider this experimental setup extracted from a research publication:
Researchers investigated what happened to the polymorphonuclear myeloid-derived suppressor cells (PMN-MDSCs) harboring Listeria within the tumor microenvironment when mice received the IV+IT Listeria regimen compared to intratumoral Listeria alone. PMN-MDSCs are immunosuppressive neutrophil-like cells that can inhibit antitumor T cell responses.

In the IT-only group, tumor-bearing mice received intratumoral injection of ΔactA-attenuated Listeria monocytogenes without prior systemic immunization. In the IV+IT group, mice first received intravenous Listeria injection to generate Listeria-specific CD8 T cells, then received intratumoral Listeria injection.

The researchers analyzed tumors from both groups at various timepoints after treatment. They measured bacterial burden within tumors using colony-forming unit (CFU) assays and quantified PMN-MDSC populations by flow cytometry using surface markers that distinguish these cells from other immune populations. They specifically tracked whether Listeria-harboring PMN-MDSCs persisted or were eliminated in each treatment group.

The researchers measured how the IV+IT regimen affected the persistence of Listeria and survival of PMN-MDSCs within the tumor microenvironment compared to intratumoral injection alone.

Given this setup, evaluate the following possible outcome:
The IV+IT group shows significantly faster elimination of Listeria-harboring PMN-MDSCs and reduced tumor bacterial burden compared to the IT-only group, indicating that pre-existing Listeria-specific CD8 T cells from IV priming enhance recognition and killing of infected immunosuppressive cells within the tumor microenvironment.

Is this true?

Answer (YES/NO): YES